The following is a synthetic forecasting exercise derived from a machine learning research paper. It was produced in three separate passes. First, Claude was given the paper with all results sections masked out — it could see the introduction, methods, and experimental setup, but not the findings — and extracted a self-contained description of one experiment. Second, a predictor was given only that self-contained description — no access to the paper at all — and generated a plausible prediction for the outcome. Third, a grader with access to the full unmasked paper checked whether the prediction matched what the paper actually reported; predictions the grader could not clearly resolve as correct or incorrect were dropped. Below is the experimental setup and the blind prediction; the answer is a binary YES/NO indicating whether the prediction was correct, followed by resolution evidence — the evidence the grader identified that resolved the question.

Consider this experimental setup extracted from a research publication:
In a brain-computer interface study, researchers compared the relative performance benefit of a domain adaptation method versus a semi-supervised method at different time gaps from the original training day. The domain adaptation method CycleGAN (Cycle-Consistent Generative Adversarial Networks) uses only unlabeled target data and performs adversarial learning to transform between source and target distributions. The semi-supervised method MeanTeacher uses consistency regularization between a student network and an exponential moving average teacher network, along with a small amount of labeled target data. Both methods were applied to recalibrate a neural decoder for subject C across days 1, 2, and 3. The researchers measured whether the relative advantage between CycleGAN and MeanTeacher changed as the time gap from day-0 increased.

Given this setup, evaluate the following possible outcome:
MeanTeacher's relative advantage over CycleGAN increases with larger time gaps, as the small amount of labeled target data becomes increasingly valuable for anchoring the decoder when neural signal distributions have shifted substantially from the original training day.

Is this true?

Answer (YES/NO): YES